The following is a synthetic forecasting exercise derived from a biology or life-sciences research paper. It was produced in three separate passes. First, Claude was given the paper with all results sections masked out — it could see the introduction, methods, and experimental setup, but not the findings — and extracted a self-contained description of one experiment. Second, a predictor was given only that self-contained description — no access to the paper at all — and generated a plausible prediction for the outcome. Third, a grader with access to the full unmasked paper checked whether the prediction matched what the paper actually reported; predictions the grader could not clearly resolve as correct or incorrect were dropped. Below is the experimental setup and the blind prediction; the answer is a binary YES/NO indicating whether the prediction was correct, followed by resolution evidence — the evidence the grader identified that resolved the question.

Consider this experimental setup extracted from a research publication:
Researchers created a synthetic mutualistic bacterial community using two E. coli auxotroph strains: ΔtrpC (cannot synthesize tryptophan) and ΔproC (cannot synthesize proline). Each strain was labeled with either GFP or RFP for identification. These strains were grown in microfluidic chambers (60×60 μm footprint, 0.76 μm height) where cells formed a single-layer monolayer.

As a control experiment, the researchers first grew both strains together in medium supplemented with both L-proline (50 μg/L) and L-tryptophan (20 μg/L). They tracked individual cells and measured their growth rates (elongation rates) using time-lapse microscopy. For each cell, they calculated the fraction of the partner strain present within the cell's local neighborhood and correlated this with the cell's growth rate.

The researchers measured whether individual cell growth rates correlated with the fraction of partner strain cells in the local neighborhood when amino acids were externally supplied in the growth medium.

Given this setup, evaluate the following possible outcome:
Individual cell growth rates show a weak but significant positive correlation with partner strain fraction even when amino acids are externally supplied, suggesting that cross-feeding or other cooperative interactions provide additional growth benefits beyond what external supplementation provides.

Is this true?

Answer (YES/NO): NO